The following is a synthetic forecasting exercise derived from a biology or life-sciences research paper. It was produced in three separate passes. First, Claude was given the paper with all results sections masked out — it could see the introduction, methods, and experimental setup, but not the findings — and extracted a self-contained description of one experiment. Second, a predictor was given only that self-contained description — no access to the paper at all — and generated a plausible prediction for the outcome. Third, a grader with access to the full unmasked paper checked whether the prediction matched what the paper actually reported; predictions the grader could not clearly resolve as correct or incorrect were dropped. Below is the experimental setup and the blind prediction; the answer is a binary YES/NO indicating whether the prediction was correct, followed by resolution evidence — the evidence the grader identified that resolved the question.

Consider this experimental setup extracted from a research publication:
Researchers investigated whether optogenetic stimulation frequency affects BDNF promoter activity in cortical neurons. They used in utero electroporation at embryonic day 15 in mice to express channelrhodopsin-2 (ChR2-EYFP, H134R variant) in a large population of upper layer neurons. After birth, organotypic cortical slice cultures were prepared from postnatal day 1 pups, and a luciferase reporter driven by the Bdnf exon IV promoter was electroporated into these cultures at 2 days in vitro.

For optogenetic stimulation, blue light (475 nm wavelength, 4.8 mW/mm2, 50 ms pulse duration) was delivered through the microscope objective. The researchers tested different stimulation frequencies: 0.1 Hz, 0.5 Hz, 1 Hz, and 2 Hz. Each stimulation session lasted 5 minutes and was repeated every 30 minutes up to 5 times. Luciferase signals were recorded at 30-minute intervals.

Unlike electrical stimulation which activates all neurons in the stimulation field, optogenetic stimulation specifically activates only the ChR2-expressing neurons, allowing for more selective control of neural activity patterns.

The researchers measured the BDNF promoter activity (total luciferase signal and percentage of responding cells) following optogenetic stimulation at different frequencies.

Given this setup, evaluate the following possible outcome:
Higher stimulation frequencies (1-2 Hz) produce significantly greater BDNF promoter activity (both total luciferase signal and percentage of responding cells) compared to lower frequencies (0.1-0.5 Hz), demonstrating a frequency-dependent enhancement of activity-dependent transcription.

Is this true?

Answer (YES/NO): NO